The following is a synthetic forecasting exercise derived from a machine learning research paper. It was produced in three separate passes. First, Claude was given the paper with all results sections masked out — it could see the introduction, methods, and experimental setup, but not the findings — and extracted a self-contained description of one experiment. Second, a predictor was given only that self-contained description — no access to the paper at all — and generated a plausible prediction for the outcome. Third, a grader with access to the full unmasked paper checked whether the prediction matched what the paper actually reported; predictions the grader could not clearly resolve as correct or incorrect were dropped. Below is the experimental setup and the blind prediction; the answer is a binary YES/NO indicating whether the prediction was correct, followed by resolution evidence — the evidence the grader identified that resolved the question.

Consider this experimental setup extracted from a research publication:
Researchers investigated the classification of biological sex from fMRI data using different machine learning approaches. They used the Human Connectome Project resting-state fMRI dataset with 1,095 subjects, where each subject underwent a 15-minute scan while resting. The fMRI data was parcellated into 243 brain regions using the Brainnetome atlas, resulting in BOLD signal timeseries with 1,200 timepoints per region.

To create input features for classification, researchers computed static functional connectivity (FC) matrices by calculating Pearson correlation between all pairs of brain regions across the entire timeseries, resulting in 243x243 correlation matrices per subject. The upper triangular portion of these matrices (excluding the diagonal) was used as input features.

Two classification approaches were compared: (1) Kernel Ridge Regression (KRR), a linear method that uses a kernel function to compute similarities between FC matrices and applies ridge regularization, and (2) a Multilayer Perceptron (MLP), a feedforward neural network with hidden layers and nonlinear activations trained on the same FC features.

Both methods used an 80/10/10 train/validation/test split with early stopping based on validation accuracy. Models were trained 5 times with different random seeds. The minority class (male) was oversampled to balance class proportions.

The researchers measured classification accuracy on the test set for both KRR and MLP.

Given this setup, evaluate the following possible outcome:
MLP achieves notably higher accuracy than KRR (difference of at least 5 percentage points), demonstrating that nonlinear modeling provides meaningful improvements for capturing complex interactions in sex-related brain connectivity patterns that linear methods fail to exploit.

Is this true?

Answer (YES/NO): NO